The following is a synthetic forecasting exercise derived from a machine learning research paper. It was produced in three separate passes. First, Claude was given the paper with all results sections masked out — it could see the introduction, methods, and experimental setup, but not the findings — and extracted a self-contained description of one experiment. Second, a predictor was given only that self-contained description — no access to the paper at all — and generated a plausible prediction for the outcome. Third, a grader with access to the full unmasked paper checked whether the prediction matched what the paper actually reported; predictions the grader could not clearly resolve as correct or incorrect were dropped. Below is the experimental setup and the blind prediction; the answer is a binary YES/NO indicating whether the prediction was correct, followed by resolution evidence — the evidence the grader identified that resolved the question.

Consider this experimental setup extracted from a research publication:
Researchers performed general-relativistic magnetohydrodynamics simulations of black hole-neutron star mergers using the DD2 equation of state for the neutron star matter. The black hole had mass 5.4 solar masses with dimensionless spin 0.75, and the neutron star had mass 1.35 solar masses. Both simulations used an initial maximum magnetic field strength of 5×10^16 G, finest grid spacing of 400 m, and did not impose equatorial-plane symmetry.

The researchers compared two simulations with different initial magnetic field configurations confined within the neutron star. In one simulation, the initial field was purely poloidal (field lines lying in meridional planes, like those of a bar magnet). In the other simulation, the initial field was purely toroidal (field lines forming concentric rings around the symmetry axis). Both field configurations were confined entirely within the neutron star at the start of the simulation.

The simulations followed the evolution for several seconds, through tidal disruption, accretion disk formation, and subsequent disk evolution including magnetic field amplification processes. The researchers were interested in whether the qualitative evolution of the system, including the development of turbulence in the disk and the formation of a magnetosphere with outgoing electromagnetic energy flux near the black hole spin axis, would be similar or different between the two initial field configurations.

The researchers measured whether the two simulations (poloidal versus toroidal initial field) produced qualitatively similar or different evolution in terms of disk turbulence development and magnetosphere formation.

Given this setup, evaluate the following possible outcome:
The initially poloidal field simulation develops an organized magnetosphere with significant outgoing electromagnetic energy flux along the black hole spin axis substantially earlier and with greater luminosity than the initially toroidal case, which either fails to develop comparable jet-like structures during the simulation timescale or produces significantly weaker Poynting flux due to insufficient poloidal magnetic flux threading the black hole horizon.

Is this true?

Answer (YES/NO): NO